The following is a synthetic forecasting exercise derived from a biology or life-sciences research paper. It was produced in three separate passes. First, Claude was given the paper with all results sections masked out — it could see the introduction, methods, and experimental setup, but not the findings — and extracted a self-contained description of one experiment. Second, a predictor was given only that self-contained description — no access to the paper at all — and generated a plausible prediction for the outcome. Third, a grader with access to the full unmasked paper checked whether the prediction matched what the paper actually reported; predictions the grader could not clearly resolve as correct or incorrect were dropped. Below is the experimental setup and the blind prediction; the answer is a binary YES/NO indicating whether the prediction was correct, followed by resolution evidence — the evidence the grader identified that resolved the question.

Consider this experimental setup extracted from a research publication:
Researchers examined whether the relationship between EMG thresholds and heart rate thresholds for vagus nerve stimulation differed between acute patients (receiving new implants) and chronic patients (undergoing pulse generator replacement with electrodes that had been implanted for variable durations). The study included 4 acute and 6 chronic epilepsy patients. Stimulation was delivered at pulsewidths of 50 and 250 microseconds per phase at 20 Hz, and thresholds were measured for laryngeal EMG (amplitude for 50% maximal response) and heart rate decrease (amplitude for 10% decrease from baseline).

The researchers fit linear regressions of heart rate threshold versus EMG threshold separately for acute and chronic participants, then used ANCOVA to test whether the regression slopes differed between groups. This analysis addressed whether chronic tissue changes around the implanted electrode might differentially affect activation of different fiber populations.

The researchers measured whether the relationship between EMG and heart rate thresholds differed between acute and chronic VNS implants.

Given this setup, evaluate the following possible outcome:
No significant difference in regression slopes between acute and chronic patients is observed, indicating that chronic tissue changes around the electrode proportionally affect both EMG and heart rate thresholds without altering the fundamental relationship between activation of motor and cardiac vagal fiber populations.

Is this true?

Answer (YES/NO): YES